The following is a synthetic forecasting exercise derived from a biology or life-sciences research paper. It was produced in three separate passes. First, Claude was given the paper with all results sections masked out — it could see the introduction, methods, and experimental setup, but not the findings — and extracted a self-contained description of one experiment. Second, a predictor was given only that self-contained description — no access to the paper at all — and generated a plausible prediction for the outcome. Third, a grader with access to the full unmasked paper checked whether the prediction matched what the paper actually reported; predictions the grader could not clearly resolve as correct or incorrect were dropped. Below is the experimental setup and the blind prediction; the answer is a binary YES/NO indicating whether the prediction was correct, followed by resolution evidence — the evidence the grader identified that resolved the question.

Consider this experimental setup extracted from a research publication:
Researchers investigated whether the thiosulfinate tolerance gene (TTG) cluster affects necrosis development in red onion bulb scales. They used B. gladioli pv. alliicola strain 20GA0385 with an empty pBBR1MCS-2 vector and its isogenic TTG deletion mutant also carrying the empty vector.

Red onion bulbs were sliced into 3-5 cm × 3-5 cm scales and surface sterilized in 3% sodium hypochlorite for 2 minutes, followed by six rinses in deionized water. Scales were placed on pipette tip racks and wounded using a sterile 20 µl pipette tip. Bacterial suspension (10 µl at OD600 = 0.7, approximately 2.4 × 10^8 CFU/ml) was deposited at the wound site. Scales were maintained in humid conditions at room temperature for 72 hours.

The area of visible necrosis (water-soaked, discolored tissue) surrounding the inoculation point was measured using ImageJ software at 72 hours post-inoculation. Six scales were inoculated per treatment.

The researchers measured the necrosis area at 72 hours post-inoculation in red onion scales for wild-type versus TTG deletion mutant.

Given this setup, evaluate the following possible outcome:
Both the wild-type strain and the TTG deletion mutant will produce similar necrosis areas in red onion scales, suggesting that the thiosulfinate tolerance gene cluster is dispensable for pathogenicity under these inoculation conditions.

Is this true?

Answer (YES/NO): YES